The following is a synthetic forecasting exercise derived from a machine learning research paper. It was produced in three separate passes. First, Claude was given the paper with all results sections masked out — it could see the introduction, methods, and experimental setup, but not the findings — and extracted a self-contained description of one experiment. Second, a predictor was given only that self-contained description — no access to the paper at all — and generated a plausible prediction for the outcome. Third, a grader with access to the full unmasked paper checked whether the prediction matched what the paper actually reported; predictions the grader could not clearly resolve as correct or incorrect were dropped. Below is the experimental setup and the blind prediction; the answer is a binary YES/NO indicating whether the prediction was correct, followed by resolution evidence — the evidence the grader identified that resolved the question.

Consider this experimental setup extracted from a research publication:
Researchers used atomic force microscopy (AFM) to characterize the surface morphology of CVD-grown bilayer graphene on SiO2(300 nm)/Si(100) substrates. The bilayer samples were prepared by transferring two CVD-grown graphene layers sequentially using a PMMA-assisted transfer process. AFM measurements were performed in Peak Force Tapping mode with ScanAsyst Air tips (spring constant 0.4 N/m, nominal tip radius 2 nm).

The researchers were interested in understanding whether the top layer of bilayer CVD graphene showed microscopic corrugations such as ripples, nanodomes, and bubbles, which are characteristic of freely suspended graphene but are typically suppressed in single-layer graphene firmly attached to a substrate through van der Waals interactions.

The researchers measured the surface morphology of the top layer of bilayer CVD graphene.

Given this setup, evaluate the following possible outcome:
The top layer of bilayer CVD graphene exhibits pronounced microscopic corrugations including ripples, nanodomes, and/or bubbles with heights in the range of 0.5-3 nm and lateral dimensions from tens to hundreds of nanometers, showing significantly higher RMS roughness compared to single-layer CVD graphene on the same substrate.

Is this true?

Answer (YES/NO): YES